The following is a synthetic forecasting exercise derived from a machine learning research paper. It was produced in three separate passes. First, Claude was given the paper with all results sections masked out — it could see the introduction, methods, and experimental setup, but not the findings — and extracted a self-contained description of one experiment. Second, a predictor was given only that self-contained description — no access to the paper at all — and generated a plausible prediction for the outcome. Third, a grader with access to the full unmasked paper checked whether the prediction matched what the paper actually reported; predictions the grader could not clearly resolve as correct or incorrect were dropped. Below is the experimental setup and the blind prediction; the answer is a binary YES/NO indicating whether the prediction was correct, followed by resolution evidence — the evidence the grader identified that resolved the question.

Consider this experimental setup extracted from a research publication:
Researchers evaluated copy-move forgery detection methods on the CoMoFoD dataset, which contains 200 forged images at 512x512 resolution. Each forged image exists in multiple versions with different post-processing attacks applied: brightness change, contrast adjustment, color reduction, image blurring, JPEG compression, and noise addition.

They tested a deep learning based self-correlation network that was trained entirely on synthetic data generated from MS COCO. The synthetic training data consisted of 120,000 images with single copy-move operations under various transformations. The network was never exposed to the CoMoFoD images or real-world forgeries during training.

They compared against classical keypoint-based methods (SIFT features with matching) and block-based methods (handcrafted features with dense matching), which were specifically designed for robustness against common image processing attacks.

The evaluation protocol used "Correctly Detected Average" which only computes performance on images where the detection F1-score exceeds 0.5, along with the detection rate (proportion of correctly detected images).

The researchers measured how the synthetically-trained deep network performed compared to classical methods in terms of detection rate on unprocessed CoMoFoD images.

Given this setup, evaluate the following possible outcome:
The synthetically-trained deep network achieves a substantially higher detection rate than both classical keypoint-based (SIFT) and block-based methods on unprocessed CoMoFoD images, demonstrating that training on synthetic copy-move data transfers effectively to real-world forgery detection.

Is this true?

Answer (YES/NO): NO